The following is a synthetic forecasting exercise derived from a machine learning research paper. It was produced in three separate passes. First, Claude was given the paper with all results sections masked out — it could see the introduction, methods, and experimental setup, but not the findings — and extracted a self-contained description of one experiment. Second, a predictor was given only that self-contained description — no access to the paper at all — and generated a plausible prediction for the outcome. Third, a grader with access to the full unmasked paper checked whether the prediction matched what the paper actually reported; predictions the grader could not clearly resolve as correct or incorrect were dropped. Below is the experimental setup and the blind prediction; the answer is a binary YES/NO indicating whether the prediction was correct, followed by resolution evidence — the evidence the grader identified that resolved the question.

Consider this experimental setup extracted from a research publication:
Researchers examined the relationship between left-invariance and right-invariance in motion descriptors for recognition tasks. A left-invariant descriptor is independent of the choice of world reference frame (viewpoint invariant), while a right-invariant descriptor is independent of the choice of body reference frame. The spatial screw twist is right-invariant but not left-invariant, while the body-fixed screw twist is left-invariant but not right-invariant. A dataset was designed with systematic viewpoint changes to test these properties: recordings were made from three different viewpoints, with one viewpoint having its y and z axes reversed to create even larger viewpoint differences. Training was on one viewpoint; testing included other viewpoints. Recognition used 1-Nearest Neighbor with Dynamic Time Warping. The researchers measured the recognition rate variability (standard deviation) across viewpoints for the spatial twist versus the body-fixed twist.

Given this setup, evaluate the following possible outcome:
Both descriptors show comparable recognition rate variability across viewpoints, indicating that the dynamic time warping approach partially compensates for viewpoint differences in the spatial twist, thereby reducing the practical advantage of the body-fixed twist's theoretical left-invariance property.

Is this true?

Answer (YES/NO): NO